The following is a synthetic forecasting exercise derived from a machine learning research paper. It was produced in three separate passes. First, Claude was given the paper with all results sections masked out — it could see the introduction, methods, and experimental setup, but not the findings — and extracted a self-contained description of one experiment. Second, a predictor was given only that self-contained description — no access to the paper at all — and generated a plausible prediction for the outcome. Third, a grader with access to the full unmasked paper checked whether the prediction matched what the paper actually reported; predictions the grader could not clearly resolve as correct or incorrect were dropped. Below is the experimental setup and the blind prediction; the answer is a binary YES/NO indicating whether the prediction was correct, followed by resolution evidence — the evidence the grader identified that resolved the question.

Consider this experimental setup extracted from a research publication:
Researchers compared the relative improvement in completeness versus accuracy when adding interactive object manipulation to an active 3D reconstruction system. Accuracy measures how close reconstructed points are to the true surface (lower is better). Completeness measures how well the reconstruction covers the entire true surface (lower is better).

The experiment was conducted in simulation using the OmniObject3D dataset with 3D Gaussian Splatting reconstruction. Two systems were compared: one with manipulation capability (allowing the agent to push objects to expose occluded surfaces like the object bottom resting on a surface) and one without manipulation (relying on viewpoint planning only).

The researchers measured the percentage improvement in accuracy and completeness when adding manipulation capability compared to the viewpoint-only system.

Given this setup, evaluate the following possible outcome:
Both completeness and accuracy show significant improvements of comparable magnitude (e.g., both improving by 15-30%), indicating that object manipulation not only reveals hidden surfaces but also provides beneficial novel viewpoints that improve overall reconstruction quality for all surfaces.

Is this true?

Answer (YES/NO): NO